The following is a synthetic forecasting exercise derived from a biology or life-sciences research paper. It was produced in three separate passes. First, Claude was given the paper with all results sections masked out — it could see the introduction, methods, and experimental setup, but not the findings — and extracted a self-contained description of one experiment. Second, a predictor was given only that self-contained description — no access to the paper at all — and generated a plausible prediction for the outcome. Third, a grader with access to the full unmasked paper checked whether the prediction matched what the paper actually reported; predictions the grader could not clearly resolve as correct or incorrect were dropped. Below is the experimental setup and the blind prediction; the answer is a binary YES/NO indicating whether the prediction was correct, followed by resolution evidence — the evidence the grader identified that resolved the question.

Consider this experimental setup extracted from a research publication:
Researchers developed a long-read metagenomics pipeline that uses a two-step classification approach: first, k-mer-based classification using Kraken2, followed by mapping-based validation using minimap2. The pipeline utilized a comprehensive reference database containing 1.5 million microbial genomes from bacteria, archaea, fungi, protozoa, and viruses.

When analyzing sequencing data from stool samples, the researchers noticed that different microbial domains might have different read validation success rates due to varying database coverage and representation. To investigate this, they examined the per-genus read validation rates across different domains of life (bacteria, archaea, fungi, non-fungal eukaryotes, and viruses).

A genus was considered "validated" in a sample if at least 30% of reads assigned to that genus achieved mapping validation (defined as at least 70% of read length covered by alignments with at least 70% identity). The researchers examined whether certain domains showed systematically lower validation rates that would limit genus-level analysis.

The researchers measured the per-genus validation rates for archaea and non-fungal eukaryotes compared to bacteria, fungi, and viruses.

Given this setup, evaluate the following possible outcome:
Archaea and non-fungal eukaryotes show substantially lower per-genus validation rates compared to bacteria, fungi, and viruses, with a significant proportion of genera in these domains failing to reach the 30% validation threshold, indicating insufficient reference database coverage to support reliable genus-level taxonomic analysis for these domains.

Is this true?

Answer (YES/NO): YES